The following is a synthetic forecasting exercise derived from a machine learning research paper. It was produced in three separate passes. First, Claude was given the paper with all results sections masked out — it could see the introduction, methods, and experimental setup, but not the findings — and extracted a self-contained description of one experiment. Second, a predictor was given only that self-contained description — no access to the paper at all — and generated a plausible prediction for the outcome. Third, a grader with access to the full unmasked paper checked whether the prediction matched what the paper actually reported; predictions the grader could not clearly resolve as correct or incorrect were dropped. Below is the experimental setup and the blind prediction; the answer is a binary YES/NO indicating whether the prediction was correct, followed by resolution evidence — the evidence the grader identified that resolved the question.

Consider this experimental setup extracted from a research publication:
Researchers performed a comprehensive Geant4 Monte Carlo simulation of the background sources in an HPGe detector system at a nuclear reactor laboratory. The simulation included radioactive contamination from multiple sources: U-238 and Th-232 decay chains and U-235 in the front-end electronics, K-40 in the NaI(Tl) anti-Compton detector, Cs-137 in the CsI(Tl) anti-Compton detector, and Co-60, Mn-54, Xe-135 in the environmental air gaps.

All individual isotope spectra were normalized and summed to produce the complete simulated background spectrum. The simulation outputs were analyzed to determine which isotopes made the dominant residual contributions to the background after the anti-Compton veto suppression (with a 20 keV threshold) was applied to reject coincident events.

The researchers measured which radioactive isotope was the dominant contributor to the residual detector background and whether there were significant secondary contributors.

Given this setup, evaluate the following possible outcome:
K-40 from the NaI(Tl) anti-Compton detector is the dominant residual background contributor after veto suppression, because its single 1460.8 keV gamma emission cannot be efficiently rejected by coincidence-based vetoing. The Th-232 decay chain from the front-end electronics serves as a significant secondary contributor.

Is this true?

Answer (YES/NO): NO